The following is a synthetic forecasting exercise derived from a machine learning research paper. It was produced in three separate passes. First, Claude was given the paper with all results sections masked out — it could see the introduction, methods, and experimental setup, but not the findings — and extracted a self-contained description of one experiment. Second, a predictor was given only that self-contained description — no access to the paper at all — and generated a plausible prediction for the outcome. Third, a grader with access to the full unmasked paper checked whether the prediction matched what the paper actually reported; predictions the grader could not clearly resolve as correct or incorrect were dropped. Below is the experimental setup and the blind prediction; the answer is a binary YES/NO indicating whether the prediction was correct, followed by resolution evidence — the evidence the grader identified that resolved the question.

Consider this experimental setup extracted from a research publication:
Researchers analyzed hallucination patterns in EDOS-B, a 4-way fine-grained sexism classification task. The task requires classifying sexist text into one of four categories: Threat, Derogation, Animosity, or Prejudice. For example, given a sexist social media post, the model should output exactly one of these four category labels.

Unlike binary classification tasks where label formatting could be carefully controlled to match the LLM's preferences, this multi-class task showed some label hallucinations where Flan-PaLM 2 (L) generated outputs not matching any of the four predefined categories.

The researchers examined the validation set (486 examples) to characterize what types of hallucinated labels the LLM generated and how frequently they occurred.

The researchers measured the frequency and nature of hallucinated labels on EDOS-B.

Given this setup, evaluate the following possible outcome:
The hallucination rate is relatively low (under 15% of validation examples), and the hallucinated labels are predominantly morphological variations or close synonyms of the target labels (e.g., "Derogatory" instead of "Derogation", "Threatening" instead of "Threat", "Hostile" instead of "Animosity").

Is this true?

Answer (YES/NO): NO